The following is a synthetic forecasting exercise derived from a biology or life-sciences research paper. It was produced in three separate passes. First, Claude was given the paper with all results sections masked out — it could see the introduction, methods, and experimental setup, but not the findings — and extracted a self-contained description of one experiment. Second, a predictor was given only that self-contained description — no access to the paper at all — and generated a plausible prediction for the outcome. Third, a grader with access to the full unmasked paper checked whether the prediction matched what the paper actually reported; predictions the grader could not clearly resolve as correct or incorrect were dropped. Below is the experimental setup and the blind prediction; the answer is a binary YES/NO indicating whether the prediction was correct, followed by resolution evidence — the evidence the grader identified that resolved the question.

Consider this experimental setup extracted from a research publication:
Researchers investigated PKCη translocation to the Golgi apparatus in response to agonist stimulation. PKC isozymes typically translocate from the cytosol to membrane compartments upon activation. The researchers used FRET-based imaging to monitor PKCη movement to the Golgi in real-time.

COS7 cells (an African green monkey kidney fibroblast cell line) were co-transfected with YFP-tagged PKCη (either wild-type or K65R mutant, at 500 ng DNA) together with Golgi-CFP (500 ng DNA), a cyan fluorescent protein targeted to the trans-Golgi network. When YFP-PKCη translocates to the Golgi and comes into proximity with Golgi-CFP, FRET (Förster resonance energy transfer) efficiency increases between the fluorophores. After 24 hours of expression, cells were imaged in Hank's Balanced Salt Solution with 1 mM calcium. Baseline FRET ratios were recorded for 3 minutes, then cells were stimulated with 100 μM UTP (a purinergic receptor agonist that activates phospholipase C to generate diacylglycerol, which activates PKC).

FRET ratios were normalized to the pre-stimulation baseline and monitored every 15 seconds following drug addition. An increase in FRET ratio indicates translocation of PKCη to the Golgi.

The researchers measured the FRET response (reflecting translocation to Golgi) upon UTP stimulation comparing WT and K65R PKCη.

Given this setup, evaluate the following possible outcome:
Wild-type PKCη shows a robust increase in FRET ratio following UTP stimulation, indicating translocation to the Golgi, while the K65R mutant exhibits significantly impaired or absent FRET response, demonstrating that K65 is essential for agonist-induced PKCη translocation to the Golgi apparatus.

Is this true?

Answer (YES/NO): NO